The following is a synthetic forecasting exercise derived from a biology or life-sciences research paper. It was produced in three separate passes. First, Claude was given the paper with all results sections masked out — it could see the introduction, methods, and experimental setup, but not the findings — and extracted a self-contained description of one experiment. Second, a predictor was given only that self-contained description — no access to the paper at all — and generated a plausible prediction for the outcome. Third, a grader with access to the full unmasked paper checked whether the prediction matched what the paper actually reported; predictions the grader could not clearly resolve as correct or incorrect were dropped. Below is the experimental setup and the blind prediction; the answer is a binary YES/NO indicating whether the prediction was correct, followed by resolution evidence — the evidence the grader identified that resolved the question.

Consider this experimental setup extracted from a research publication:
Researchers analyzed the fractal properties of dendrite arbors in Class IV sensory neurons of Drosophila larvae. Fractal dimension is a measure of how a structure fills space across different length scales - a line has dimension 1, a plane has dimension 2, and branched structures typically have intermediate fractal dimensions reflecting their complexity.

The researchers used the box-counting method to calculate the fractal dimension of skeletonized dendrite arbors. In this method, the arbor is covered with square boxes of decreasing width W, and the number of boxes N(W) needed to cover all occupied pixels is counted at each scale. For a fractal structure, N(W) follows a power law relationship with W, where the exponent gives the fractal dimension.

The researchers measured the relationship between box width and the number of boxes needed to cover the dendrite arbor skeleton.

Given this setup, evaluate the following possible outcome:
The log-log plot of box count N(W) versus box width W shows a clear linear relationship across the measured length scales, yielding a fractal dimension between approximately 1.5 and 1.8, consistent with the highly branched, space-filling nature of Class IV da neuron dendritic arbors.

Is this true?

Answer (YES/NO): NO